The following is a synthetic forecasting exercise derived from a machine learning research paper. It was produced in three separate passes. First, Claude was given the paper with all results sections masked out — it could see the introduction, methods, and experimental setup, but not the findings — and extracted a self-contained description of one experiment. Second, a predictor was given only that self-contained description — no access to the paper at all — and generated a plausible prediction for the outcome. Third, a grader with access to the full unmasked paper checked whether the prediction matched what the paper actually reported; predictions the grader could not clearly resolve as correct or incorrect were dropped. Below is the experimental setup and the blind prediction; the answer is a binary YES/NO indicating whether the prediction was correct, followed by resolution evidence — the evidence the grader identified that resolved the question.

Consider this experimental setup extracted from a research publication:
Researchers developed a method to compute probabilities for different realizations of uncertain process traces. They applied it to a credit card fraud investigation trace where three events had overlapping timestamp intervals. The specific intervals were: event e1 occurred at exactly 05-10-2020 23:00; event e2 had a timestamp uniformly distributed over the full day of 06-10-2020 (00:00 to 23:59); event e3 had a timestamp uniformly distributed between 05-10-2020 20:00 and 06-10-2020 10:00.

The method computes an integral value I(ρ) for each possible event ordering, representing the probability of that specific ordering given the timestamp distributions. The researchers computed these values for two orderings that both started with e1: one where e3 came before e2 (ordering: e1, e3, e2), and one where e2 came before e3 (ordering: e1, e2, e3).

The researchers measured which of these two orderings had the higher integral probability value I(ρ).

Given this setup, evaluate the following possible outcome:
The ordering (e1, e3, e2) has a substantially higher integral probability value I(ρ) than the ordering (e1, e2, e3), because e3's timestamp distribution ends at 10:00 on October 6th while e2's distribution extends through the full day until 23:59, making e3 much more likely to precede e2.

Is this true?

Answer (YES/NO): YES